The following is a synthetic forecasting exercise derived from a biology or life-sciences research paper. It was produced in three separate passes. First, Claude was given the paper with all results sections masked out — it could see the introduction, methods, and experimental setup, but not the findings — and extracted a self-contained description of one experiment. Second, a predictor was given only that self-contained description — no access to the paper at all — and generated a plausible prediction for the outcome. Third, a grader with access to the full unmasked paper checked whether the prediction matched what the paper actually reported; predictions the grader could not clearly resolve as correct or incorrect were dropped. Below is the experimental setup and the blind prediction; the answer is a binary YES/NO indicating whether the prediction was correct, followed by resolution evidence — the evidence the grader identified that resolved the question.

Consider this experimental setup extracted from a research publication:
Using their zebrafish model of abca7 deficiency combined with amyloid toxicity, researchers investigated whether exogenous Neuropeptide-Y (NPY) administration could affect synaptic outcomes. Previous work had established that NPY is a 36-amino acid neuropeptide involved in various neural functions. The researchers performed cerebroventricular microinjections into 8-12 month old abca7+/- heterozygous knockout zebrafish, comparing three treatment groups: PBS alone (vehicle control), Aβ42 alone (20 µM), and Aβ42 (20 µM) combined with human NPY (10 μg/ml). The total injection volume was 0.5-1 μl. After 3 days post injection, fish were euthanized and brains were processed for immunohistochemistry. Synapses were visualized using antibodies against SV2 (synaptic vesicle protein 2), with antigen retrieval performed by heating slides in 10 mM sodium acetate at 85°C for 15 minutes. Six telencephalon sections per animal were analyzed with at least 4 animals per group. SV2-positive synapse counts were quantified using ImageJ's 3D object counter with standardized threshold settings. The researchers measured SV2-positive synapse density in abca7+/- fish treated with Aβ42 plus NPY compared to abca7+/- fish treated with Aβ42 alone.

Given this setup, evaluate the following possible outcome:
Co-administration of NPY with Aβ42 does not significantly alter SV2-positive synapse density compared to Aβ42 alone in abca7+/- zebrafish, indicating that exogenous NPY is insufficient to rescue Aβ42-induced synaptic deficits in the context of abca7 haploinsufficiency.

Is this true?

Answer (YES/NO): NO